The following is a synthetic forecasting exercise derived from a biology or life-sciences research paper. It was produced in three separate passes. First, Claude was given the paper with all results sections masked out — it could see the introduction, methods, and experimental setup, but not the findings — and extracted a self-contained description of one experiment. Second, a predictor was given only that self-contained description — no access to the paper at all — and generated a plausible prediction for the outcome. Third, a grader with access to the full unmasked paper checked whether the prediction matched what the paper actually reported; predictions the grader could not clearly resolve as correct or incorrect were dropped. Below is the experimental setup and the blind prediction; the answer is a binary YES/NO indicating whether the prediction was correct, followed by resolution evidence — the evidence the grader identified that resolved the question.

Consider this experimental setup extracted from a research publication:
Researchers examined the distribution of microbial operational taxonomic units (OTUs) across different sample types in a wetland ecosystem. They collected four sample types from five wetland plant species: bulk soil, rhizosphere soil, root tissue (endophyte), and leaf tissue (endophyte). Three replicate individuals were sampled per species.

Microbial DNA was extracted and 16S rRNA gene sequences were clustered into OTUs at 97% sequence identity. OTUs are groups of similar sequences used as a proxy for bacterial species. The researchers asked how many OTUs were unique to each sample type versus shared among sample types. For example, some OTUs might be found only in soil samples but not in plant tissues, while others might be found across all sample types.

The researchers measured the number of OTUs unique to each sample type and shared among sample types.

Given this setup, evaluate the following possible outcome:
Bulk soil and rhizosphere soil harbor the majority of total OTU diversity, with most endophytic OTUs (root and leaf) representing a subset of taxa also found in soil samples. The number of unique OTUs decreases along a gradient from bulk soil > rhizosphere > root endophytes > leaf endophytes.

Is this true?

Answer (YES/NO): NO